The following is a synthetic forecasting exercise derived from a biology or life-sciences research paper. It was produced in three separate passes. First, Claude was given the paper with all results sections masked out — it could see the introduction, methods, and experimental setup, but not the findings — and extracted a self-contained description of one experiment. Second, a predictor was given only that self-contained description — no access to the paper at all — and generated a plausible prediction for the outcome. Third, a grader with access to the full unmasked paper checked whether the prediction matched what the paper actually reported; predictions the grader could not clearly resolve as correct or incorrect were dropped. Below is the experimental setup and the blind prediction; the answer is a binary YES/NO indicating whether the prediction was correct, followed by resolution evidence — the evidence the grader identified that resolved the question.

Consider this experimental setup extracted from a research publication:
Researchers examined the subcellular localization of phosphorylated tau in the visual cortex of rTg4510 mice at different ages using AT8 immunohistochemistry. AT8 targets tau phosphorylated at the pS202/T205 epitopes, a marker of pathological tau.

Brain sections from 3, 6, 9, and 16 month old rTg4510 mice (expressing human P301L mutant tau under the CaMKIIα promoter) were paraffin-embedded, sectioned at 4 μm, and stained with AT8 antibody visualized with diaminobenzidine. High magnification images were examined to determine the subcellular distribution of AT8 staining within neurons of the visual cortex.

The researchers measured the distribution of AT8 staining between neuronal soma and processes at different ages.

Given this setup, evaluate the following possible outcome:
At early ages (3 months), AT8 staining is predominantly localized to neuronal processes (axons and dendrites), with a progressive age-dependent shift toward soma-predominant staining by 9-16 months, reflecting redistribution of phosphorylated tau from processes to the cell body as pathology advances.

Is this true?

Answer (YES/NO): NO